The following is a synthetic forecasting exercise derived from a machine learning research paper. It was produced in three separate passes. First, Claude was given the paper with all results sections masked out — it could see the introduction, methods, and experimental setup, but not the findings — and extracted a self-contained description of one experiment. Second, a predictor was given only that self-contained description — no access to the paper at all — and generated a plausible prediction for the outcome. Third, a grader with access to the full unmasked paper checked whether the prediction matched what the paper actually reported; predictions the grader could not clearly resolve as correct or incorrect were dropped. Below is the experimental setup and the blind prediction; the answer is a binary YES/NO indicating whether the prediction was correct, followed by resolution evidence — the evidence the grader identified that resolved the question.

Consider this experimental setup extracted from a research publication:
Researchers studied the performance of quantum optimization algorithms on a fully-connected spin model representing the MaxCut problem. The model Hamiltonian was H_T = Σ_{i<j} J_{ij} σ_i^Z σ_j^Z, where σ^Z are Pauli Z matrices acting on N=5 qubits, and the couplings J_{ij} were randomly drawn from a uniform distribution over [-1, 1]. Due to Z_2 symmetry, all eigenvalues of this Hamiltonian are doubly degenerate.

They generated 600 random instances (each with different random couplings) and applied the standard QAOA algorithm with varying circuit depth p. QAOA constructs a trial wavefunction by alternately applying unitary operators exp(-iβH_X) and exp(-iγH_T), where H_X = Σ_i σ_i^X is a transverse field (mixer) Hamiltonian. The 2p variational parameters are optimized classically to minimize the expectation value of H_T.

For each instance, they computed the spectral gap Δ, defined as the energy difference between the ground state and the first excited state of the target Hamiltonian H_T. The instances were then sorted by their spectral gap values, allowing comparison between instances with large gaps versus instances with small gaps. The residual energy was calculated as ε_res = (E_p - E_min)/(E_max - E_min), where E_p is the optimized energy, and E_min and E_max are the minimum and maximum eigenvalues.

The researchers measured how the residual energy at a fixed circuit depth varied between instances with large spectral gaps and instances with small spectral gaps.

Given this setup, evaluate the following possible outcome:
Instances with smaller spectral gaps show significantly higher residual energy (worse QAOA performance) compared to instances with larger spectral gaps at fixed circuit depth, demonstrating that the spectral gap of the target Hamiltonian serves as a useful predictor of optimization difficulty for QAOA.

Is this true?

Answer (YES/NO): NO